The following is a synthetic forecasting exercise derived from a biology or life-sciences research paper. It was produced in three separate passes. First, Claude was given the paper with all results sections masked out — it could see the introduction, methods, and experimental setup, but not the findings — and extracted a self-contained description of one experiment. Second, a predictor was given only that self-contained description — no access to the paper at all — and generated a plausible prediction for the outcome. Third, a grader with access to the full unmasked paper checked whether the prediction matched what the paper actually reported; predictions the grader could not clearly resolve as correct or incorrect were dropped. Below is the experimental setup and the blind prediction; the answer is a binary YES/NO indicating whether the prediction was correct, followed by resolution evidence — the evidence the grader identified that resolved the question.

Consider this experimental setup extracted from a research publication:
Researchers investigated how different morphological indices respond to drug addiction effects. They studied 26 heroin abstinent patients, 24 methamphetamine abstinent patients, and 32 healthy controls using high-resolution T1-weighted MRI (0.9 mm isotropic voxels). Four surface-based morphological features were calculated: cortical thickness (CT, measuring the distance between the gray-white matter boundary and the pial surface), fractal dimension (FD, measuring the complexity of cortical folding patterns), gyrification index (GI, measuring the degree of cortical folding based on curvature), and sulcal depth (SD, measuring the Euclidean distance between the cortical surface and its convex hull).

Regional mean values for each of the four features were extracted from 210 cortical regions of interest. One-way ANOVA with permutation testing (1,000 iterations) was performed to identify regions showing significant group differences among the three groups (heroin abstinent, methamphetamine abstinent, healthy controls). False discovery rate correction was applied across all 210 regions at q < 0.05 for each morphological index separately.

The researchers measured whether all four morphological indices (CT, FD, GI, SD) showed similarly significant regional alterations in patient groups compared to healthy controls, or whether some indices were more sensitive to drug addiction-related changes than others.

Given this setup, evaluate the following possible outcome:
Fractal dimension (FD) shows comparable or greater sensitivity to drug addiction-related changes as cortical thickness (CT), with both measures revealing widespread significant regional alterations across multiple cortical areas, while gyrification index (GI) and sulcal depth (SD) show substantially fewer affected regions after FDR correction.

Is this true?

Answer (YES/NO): NO